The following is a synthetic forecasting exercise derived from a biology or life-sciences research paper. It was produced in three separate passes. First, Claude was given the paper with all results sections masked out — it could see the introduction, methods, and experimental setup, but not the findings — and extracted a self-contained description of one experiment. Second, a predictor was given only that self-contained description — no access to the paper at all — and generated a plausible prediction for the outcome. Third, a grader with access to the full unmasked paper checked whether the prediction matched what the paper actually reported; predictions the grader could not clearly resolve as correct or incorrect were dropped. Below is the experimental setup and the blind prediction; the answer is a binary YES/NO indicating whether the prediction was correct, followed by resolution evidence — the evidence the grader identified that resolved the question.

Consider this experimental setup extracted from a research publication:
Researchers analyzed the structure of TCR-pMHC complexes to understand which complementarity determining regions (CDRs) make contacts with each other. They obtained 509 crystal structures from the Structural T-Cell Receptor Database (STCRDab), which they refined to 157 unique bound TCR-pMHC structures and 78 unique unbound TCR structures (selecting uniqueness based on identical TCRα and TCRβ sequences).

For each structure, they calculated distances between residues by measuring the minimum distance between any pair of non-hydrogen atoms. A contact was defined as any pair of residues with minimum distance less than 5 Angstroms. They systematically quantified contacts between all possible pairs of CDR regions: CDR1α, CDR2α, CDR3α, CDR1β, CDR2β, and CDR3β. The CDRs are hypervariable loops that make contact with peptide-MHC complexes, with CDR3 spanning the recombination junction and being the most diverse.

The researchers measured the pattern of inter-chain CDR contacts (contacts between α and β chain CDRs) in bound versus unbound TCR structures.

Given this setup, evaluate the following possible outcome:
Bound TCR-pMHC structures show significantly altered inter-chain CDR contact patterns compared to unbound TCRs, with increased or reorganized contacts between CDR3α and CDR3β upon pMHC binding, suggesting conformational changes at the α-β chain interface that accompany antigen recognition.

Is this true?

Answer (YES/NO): NO